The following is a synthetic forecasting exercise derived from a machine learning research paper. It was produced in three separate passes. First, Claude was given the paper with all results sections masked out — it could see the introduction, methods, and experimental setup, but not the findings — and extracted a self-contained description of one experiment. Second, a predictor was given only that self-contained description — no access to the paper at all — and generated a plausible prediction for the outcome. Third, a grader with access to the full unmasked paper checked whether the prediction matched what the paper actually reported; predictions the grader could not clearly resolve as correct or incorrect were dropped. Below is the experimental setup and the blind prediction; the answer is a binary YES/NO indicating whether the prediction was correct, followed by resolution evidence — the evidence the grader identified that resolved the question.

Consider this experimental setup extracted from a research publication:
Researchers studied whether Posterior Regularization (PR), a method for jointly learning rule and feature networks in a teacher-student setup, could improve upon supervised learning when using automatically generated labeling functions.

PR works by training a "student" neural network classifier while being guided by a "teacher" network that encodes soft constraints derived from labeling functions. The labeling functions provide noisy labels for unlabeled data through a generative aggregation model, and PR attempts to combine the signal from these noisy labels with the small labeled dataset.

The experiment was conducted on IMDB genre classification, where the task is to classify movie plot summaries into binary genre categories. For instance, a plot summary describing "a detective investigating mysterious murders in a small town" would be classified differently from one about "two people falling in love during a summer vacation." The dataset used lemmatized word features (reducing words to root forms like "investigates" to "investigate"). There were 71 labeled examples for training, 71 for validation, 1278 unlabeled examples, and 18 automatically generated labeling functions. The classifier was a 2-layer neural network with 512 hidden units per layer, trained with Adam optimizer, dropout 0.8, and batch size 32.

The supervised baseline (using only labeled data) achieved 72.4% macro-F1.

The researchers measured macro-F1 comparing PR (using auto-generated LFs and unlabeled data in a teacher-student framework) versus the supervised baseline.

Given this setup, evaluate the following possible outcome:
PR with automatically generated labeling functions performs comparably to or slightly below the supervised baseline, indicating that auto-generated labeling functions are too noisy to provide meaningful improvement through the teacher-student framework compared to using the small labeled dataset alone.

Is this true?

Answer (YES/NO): NO